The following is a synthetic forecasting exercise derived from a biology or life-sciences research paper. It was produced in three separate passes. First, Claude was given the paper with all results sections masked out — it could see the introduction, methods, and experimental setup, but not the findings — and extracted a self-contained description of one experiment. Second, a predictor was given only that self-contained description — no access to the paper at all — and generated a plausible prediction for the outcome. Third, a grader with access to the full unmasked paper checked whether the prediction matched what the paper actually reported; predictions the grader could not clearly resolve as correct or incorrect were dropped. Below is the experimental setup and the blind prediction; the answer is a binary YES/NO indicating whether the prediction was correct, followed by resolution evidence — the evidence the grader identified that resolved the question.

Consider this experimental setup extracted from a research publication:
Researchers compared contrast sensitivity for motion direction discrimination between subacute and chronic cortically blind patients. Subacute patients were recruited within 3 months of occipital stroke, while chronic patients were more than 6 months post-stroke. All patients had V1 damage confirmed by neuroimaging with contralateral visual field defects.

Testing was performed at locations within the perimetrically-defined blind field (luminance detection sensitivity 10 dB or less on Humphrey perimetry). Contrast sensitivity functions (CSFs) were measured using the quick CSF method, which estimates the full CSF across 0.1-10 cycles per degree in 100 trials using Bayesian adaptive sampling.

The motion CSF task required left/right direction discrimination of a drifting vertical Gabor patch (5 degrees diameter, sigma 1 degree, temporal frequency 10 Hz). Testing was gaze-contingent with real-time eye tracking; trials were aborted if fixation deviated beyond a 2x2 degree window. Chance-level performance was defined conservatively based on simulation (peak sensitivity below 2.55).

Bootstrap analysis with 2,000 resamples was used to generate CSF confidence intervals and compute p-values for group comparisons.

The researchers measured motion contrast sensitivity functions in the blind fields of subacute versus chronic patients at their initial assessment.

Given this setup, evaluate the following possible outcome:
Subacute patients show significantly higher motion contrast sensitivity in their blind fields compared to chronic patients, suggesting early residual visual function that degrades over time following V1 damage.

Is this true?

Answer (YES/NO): YES